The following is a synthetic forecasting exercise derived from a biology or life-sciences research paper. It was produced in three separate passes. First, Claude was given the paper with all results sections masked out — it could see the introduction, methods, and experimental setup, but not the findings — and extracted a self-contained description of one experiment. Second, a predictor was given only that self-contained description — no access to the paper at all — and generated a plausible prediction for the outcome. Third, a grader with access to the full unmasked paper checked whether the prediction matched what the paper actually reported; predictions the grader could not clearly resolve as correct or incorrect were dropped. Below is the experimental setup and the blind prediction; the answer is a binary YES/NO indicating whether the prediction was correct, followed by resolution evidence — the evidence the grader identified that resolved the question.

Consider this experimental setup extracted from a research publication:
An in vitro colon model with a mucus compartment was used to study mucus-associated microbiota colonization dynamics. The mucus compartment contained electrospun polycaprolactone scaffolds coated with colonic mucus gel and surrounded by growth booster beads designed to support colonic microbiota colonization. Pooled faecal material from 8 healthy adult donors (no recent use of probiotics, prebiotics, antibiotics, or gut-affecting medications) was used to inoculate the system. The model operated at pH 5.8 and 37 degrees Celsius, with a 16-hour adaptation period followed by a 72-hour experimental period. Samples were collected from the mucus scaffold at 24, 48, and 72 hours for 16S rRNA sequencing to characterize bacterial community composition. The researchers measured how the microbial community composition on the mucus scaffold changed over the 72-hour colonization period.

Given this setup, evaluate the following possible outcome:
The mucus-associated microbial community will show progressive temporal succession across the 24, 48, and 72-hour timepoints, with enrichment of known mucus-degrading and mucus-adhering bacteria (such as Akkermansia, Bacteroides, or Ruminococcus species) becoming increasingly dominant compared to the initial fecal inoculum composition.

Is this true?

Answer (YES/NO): NO